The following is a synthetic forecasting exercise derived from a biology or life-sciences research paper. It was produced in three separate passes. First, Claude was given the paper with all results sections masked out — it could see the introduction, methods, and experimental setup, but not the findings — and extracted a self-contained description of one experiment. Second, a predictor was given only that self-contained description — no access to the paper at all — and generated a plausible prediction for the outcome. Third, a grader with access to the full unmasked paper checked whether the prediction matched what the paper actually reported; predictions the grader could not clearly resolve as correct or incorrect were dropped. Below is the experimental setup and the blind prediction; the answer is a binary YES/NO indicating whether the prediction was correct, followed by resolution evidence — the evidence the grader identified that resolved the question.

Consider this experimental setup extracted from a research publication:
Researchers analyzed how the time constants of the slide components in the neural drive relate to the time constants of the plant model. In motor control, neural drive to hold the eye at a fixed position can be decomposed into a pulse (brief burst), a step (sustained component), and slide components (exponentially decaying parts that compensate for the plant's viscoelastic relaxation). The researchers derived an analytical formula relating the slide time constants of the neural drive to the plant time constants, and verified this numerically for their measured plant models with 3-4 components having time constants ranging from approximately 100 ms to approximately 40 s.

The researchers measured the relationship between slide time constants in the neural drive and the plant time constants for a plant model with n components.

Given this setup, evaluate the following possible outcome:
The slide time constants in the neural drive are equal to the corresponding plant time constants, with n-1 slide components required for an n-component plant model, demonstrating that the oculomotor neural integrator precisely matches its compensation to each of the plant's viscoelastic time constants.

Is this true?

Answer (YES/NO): NO